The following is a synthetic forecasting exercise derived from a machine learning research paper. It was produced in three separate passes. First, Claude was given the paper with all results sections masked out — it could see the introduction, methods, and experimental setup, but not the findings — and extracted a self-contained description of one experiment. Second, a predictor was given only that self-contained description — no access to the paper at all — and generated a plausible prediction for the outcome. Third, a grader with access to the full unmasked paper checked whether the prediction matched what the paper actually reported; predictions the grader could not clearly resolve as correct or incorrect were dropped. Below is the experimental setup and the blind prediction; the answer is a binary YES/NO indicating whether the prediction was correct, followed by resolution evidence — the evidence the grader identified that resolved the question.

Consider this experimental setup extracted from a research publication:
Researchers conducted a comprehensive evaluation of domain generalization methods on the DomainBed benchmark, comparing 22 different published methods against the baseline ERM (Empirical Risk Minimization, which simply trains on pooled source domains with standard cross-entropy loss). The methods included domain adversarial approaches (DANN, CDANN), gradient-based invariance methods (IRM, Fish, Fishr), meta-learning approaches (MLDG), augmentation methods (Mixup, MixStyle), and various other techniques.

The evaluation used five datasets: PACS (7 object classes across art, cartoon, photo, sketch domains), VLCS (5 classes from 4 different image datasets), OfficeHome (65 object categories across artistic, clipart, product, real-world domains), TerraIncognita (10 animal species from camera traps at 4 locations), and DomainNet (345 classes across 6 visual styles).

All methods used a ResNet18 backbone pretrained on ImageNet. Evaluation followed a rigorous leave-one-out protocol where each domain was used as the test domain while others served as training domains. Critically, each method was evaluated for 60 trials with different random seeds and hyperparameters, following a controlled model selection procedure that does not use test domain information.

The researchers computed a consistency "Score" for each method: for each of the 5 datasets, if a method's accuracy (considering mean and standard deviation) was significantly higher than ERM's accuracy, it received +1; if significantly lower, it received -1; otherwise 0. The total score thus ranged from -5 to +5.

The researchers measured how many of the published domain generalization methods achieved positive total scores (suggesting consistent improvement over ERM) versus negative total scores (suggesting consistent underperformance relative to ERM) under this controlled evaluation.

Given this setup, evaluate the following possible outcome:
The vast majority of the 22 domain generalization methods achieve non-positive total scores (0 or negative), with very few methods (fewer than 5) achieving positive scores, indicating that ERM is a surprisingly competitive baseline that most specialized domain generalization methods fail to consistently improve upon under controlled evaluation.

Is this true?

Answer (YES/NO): NO